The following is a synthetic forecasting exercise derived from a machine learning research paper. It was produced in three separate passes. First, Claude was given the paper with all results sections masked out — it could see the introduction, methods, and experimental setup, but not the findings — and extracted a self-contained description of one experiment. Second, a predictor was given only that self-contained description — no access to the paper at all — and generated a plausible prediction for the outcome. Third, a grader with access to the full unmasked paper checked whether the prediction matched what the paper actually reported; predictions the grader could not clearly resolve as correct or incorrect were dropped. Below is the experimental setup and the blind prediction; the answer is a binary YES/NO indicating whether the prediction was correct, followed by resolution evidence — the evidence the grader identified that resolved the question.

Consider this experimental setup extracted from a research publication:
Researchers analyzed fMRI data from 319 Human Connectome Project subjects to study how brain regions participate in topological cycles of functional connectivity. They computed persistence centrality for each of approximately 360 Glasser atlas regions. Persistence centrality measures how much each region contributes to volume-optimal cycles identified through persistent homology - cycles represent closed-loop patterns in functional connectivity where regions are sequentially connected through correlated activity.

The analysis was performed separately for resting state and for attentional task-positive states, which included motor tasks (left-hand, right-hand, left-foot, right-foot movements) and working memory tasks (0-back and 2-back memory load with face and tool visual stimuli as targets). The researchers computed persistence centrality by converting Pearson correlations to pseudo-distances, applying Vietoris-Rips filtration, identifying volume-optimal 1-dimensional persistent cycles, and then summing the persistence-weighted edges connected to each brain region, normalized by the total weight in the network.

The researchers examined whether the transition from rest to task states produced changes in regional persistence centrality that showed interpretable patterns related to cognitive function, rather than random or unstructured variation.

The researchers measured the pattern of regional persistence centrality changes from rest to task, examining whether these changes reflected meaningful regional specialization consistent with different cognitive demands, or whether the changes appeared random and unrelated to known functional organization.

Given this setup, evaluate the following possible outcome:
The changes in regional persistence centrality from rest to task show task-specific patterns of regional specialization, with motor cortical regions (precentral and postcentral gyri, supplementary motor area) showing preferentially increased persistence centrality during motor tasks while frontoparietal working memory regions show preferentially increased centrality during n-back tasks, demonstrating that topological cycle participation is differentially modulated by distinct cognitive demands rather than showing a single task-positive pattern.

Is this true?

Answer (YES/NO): NO